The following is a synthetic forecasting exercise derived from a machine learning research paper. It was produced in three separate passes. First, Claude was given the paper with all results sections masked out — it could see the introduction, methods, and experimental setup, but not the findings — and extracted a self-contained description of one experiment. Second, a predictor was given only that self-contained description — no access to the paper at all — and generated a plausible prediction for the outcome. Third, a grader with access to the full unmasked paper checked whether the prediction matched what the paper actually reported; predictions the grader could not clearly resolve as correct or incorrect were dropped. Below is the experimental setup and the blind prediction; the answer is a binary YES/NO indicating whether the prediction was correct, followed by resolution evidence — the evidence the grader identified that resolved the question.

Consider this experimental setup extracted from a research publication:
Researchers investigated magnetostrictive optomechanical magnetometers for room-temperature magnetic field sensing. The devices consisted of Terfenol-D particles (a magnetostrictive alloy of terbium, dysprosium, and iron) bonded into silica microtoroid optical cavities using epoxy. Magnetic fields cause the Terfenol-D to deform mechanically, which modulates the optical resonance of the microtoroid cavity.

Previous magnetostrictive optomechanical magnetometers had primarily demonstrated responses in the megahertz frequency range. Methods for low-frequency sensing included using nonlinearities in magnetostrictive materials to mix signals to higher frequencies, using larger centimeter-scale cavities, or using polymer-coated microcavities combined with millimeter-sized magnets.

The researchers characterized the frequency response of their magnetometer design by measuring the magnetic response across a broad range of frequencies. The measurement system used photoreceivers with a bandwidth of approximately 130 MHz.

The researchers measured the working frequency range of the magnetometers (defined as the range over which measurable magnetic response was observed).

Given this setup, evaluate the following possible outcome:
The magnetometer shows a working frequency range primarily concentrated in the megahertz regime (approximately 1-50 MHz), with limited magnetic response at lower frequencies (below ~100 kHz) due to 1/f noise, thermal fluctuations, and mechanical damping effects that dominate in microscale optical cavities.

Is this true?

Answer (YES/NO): NO